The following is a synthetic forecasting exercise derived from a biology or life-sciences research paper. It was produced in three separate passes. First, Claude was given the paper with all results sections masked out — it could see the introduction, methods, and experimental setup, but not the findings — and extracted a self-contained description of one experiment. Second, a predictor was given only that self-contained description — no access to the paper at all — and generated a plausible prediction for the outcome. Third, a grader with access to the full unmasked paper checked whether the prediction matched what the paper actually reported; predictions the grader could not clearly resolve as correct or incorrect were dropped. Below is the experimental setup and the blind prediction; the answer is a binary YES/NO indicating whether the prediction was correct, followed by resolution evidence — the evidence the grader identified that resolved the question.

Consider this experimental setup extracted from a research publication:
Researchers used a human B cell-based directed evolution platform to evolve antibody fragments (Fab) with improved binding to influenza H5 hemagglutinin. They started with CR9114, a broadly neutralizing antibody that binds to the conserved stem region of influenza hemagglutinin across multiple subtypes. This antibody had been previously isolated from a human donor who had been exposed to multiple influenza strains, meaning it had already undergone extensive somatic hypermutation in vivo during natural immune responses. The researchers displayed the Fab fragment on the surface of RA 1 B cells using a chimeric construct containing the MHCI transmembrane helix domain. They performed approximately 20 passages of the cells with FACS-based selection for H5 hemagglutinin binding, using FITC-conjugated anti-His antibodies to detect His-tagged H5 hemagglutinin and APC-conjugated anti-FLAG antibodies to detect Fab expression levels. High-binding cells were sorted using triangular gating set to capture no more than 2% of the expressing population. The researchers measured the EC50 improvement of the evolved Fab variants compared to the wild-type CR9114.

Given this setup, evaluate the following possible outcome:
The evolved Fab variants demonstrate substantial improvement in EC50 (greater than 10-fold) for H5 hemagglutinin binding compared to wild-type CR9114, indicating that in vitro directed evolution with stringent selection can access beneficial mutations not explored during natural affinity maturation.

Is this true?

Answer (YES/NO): NO